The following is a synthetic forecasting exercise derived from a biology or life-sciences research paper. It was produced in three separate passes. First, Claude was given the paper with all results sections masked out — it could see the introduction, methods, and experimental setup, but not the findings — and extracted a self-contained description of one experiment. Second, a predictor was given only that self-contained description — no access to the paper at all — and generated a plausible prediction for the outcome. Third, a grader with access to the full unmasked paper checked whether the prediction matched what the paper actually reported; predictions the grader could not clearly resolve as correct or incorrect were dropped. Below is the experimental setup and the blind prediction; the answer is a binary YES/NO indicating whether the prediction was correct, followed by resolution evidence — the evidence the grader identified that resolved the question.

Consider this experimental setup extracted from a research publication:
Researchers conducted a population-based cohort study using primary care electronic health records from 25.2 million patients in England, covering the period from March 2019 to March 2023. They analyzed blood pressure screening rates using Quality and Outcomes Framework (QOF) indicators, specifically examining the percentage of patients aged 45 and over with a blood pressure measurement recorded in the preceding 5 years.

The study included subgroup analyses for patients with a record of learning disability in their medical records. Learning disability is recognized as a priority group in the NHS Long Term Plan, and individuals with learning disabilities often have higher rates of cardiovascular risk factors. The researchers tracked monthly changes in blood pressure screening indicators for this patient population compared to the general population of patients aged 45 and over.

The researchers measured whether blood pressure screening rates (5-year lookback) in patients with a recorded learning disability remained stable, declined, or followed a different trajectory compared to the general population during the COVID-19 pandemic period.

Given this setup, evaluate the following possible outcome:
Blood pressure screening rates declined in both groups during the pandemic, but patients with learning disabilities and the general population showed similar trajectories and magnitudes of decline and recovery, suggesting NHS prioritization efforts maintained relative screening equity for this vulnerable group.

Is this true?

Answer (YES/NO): NO